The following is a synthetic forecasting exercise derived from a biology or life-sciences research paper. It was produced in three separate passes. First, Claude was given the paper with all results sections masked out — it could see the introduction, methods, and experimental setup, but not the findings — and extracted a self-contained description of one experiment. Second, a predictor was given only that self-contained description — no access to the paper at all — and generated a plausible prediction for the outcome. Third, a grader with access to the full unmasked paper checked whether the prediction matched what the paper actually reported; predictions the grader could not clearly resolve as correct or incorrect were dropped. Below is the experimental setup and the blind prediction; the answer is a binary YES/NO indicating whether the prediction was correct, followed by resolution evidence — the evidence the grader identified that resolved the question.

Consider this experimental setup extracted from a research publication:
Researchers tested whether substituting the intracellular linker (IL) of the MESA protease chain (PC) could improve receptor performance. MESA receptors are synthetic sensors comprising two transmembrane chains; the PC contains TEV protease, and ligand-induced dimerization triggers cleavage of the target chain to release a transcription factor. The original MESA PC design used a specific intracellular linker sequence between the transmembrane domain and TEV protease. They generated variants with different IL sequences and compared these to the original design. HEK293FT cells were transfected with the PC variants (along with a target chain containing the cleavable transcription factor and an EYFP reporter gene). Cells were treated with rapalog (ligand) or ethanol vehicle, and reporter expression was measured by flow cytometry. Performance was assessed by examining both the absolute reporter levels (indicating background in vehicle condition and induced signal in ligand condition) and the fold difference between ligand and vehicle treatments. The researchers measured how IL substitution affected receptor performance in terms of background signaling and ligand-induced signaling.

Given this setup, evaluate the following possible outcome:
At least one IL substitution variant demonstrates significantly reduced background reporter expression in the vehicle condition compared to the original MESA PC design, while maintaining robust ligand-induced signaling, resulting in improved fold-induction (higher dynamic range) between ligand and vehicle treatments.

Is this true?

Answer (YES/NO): NO